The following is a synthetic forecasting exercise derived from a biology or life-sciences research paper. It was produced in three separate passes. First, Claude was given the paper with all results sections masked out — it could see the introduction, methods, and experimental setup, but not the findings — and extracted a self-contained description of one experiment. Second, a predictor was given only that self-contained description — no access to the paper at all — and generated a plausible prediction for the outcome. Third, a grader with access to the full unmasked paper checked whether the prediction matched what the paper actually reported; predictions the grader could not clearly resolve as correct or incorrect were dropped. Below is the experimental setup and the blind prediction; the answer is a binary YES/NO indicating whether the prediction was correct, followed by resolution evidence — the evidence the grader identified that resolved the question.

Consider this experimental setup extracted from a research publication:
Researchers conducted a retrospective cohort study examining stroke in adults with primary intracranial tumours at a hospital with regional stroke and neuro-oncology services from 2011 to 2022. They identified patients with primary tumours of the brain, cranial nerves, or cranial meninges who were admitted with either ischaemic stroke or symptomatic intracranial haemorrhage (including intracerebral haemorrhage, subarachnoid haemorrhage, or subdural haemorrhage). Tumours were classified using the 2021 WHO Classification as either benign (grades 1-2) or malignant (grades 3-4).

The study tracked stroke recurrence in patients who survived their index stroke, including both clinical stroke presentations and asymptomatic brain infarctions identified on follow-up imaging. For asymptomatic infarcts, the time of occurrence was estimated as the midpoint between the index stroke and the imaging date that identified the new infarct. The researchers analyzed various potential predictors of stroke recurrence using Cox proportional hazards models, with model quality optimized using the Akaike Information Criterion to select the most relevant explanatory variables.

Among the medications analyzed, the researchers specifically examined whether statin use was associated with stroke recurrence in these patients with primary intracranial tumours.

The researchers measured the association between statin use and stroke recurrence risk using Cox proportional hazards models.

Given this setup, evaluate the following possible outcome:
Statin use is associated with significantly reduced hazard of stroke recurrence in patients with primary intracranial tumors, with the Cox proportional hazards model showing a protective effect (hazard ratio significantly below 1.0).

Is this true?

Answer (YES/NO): YES